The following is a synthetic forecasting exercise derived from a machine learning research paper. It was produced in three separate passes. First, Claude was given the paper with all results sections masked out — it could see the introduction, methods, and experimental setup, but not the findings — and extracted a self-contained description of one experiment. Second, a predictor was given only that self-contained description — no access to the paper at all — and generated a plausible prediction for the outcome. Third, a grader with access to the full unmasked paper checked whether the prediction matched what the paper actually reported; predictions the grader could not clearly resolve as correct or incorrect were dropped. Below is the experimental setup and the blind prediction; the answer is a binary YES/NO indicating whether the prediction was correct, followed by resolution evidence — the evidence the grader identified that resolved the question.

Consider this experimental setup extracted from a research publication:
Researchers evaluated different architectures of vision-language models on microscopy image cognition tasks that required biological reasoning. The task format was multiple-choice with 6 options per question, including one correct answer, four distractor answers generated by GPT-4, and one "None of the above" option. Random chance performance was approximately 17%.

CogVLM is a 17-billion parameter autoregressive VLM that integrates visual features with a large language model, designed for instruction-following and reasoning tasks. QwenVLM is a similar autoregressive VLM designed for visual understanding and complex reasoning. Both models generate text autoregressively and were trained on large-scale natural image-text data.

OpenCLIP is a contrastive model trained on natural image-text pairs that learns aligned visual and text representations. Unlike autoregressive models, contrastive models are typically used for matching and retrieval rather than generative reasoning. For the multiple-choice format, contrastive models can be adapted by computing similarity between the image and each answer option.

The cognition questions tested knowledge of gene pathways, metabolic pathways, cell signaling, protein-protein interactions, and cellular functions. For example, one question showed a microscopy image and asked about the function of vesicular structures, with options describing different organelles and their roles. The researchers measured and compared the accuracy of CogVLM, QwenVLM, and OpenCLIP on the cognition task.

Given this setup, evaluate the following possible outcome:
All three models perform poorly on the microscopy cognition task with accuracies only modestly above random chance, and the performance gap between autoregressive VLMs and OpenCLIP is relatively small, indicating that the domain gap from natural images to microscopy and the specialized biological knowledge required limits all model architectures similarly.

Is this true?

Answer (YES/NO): NO